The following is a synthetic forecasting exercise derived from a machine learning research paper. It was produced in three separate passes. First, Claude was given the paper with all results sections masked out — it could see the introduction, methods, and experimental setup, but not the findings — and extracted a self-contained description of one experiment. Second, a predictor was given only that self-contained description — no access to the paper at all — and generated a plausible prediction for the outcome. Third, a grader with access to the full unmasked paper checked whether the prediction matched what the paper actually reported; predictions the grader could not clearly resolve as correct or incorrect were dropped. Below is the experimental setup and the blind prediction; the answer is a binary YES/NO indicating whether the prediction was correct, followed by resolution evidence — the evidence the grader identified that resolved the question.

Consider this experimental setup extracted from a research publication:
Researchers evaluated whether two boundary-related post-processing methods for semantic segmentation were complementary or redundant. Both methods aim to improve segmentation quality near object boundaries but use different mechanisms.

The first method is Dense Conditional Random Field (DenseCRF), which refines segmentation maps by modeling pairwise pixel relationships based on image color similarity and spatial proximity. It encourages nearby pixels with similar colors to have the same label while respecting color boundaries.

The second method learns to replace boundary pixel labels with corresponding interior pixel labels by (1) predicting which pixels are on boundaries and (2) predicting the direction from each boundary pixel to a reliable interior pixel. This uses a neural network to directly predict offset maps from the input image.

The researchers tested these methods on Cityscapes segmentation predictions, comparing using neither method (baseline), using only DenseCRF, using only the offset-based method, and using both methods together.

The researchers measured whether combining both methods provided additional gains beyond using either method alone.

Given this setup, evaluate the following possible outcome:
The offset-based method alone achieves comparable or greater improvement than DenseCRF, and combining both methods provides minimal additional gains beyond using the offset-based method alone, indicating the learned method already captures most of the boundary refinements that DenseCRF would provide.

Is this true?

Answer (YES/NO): NO